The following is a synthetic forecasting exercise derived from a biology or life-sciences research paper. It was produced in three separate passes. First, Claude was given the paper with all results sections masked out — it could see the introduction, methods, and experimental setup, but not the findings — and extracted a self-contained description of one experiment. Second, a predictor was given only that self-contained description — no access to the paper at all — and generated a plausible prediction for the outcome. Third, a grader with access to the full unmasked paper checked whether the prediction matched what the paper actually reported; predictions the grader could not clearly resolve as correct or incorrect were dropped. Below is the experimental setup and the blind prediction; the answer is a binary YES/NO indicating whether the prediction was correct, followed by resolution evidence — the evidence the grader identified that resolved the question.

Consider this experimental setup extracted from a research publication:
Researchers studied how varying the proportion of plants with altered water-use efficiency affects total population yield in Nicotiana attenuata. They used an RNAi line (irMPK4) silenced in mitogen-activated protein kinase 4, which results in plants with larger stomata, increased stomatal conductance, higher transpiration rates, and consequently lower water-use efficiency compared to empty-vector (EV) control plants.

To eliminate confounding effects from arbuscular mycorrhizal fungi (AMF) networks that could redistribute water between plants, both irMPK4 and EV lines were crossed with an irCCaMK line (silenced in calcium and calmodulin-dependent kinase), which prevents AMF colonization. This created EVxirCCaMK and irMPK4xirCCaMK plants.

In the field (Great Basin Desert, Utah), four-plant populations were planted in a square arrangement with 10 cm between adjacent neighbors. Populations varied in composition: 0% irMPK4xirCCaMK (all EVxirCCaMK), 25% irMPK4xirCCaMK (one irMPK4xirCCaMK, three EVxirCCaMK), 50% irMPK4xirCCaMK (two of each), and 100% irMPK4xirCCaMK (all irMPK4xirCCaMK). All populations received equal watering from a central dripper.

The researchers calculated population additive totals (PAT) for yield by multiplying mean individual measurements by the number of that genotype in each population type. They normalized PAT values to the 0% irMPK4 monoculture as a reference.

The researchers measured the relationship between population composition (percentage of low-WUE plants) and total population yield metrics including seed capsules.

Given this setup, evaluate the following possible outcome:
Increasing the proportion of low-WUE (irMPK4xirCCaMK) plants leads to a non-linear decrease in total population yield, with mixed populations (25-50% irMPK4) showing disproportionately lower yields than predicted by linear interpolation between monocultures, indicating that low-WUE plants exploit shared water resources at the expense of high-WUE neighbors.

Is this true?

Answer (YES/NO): NO